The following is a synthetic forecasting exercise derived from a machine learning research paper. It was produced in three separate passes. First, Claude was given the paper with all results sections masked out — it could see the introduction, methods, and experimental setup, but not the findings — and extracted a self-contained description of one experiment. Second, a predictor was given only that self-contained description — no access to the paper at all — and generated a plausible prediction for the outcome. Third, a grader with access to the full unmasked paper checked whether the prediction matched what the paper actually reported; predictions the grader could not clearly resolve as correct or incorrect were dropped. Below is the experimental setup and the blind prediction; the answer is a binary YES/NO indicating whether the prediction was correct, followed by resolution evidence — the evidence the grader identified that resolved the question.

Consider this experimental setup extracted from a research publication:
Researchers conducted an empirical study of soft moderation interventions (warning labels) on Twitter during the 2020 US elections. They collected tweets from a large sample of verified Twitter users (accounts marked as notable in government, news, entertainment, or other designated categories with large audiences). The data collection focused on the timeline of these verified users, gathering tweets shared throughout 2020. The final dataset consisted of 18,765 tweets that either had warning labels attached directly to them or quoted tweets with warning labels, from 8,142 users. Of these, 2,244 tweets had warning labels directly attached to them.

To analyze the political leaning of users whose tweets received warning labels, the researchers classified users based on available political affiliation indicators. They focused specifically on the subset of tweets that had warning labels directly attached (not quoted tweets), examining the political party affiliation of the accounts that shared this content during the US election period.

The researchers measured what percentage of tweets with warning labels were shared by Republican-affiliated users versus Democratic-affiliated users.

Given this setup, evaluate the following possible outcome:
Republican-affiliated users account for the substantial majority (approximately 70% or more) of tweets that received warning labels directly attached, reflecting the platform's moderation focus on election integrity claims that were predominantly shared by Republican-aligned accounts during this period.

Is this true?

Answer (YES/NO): YES